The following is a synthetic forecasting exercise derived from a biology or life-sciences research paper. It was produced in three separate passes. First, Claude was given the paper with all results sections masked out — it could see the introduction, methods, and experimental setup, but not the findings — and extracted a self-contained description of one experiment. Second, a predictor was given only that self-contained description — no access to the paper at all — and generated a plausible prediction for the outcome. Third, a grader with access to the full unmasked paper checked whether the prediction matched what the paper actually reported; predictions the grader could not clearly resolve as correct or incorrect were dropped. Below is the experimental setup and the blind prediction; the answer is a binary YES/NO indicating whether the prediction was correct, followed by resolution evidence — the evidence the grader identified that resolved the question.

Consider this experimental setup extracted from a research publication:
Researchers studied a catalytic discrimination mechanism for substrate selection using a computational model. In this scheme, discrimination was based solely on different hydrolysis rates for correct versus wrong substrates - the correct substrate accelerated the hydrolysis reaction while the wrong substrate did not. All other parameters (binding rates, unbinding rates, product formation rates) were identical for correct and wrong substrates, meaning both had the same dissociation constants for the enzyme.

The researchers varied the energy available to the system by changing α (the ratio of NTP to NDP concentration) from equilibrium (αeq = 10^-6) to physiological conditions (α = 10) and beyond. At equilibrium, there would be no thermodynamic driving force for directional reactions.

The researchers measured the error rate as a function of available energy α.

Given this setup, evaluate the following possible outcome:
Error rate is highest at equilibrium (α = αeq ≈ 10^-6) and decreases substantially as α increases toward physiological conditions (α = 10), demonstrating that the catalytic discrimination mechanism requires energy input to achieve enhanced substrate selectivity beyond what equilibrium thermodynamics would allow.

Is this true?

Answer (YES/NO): YES